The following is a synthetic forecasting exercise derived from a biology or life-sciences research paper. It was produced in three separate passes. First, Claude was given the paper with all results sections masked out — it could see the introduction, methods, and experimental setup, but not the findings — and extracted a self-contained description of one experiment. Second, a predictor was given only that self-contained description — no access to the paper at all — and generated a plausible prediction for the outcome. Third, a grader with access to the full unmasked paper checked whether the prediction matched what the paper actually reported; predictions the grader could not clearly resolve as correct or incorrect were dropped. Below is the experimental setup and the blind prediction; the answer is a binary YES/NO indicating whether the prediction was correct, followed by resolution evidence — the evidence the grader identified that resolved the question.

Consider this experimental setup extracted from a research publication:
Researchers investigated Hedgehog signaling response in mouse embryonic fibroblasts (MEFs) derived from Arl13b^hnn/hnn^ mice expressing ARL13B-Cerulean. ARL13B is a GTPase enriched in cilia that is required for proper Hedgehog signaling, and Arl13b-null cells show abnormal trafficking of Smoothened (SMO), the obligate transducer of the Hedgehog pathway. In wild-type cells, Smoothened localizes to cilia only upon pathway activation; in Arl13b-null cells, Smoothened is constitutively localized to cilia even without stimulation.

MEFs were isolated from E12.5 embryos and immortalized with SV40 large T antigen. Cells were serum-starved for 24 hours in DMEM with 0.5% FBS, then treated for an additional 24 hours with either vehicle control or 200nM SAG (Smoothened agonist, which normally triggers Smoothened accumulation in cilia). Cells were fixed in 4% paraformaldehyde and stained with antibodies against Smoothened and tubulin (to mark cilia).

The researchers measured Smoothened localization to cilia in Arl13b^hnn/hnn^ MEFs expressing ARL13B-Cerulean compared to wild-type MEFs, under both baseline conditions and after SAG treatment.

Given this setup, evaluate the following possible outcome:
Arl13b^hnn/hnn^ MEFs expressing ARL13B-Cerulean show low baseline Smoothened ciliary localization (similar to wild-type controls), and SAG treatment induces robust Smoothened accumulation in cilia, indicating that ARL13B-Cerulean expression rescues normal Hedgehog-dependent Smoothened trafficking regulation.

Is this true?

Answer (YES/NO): YES